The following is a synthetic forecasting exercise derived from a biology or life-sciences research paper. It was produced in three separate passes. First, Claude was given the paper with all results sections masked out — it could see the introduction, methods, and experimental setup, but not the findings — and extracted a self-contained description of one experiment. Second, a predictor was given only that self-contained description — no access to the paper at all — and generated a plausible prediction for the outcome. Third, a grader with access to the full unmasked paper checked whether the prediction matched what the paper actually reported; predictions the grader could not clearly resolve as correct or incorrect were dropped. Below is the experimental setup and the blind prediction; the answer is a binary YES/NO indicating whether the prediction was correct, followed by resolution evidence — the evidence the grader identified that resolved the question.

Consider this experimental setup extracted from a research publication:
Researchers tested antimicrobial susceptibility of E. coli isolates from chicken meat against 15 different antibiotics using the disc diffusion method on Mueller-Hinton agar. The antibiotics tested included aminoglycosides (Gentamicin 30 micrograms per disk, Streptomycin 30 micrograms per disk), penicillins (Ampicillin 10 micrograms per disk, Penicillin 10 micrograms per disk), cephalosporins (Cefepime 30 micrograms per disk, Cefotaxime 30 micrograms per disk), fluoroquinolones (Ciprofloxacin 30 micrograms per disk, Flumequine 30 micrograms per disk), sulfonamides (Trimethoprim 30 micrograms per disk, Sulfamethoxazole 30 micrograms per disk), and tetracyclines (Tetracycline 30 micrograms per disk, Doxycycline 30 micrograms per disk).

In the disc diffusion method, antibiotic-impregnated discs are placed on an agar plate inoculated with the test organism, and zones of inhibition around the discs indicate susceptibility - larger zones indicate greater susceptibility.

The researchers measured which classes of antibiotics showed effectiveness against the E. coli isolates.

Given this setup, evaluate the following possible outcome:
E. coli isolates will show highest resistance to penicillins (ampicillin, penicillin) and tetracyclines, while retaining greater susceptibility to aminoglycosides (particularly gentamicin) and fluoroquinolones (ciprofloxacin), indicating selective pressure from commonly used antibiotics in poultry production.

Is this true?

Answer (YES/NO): NO